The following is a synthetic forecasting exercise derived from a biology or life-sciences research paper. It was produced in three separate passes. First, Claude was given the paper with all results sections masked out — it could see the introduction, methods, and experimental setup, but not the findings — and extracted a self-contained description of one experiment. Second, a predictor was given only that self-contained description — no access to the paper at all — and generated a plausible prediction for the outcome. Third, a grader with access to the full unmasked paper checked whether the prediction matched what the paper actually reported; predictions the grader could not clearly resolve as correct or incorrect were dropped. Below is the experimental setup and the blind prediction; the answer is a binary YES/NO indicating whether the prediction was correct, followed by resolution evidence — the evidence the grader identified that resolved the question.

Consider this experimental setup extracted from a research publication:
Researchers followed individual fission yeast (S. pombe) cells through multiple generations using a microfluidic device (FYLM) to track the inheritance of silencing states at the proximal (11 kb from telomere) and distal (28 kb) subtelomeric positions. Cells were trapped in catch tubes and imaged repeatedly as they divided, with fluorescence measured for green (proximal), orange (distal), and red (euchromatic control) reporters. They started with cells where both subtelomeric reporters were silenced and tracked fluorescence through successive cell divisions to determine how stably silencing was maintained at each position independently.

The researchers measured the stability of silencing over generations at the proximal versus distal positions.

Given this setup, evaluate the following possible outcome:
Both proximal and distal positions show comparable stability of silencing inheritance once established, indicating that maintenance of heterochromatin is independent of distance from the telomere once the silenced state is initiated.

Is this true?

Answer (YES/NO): NO